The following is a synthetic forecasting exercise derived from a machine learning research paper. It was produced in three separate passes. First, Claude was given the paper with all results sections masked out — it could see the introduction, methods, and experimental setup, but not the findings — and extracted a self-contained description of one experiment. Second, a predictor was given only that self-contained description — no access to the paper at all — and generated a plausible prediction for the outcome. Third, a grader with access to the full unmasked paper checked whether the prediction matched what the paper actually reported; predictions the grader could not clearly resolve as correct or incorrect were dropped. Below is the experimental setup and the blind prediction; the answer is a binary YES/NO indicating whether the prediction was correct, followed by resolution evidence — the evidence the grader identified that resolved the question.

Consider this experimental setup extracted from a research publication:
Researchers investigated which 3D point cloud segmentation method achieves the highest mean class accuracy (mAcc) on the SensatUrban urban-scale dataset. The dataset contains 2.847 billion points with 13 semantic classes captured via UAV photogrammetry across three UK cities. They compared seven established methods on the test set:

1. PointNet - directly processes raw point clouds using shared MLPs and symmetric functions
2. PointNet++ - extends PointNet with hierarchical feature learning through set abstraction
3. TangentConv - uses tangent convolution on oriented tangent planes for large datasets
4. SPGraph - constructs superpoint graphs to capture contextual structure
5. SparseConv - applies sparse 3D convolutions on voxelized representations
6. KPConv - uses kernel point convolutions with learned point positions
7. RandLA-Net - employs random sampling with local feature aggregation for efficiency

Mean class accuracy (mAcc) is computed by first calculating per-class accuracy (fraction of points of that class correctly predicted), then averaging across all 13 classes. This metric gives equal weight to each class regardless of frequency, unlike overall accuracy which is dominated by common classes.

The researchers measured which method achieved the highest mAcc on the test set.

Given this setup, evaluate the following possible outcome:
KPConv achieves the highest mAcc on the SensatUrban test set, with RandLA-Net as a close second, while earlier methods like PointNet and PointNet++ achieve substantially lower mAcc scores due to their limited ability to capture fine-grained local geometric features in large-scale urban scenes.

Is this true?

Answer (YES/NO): NO